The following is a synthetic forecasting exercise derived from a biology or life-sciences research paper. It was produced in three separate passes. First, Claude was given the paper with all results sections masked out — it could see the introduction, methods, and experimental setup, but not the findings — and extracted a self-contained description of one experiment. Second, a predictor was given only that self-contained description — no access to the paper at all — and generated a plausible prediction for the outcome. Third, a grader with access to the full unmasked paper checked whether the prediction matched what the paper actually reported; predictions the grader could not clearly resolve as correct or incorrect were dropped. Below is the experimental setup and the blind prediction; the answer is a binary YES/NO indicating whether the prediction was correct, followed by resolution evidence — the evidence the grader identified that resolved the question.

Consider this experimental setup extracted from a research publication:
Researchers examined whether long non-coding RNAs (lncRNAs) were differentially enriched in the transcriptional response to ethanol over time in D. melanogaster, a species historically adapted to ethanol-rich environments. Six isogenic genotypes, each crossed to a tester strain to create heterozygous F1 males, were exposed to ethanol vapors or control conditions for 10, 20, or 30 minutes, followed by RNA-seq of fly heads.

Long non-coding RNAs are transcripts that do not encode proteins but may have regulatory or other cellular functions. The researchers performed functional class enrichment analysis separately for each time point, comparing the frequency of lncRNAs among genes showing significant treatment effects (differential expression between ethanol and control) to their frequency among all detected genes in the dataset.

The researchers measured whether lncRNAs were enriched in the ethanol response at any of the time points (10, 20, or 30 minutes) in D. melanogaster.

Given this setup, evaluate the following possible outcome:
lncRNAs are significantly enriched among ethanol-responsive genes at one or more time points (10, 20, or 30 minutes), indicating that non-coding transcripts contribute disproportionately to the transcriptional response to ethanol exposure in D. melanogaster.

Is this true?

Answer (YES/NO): YES